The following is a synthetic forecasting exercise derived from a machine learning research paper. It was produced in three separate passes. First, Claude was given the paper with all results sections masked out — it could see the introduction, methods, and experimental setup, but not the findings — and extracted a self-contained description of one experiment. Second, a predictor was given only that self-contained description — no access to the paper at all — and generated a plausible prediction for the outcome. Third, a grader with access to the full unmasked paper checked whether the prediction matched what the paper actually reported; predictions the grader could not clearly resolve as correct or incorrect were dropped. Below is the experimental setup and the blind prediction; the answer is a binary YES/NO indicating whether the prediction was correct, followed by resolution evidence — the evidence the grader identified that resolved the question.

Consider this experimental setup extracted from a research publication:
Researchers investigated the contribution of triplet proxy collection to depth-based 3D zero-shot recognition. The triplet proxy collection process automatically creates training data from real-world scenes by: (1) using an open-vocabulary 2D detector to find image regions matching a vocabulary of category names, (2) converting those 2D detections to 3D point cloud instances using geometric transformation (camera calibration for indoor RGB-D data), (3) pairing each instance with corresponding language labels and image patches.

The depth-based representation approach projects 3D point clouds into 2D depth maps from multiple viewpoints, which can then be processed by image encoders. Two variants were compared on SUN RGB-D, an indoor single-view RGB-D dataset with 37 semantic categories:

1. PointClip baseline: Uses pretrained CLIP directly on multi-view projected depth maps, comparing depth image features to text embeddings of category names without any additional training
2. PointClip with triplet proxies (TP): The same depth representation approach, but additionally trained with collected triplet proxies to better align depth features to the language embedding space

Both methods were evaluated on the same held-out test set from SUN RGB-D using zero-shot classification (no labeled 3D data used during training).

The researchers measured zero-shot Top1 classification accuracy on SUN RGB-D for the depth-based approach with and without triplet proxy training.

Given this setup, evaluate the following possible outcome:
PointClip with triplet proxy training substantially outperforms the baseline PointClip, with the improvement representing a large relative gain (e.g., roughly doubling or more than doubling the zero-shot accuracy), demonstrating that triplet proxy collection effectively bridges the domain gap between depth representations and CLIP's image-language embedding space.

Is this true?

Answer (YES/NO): YES